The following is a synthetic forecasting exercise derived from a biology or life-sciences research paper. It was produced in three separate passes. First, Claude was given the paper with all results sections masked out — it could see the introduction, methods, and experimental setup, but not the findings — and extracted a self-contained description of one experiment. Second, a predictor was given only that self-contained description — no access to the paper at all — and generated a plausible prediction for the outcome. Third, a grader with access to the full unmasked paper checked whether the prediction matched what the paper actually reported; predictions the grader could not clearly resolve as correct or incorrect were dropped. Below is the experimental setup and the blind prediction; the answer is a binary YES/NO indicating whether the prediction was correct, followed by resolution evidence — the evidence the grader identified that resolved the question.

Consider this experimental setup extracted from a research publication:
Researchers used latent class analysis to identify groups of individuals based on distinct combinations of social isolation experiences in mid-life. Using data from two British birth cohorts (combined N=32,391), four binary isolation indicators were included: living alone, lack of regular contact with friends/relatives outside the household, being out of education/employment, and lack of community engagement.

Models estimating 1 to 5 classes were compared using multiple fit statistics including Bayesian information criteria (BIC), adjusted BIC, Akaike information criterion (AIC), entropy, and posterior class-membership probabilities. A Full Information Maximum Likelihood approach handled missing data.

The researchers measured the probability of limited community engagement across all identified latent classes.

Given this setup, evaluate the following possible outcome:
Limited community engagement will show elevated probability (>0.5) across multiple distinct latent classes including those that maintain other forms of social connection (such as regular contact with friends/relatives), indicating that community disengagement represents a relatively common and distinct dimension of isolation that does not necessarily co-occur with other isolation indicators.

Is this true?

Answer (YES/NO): YES